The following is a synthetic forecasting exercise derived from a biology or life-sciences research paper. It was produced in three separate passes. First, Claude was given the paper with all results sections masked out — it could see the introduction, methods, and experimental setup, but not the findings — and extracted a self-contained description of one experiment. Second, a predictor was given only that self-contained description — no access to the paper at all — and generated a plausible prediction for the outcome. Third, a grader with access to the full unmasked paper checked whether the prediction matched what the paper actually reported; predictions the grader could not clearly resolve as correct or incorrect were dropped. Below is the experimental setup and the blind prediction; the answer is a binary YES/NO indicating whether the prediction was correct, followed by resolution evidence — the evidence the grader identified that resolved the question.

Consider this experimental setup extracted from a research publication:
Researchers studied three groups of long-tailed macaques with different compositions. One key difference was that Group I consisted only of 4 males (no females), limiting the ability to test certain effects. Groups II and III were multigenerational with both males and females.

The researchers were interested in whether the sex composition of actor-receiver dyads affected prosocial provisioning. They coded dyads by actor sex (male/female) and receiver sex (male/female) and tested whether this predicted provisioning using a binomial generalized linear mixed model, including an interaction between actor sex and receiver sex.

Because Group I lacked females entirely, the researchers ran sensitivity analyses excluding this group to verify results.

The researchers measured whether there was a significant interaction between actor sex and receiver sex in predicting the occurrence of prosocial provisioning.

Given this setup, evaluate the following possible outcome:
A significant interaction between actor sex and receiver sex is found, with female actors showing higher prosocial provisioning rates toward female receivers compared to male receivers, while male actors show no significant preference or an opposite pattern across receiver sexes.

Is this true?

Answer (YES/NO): NO